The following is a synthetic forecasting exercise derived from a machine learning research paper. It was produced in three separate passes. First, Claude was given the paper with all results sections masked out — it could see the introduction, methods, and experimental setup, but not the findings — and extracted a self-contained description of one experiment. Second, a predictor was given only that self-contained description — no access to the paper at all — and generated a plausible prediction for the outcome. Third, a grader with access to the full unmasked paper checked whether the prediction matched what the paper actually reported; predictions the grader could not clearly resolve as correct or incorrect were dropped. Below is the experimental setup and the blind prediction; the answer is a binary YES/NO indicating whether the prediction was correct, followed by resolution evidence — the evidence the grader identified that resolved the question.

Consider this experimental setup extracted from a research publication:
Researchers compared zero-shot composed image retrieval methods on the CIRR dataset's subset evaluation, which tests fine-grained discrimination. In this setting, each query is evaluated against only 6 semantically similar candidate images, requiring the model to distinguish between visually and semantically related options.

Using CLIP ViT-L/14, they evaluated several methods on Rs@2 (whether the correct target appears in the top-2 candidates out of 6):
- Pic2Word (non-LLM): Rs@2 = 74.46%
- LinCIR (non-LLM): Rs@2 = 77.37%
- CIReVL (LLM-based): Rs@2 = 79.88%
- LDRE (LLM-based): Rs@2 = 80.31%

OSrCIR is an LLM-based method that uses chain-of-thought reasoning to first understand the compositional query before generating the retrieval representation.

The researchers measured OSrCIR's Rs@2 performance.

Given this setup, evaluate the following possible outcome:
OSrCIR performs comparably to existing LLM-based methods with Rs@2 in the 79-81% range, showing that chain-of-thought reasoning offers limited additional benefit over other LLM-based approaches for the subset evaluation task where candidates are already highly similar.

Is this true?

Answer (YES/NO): NO